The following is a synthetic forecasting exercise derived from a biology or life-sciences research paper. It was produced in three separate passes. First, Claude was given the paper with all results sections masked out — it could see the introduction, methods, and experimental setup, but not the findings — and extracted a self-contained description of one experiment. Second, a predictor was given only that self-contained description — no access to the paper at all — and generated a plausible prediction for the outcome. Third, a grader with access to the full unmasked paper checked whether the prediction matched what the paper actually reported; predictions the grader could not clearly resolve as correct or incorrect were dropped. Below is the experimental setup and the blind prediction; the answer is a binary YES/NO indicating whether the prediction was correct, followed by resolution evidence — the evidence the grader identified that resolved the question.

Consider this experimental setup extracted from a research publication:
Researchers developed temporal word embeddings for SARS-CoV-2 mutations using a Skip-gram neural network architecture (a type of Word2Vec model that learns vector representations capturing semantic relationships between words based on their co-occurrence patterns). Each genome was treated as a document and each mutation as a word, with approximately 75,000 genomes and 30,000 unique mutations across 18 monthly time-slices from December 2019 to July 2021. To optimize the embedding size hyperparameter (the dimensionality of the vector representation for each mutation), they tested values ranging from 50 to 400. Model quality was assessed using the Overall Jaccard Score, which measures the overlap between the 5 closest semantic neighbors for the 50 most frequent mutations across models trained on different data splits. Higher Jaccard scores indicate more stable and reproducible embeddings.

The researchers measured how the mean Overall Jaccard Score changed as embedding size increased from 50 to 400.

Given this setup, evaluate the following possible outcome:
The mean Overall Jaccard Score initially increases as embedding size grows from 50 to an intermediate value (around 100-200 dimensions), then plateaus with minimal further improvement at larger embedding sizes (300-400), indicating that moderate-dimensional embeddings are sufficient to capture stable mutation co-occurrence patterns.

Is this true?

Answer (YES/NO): YES